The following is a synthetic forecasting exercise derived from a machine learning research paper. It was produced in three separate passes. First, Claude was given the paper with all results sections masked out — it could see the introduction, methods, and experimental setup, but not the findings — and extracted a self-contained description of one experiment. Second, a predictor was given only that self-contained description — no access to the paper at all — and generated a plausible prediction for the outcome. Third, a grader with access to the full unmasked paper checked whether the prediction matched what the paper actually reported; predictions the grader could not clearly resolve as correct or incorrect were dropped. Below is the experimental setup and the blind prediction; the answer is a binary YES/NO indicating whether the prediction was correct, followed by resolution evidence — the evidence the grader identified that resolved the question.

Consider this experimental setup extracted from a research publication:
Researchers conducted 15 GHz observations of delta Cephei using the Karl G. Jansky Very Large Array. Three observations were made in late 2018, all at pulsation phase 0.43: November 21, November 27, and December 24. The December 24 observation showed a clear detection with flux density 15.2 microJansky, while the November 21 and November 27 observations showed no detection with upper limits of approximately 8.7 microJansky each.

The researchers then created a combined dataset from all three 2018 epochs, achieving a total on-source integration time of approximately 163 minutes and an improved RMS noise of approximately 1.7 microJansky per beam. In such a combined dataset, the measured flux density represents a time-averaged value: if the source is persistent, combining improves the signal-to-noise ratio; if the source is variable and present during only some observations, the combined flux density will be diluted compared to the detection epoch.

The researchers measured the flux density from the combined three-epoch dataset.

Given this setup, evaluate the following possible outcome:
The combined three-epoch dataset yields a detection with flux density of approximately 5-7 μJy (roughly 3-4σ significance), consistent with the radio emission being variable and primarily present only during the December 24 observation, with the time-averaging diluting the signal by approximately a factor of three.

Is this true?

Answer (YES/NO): NO